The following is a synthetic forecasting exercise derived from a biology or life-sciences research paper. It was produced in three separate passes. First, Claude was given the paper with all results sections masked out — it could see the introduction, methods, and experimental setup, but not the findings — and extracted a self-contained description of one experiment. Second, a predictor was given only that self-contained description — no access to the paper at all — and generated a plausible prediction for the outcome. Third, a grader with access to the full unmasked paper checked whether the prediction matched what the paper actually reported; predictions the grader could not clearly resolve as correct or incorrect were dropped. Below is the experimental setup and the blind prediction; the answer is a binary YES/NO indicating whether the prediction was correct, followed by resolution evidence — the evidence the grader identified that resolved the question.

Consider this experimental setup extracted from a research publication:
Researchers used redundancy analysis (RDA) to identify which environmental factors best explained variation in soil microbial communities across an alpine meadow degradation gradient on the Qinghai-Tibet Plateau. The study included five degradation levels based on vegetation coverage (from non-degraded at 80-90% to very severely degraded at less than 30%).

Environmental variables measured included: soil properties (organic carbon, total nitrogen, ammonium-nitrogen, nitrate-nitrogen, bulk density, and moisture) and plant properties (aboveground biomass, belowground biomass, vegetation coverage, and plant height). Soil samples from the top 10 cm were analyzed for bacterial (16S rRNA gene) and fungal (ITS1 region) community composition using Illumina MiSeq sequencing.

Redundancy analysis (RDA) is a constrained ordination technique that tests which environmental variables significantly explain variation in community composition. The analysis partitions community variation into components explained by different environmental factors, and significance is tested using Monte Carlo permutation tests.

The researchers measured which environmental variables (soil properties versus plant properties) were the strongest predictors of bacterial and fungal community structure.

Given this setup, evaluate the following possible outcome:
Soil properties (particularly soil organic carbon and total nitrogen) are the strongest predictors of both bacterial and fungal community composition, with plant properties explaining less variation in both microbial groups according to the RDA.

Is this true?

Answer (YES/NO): NO